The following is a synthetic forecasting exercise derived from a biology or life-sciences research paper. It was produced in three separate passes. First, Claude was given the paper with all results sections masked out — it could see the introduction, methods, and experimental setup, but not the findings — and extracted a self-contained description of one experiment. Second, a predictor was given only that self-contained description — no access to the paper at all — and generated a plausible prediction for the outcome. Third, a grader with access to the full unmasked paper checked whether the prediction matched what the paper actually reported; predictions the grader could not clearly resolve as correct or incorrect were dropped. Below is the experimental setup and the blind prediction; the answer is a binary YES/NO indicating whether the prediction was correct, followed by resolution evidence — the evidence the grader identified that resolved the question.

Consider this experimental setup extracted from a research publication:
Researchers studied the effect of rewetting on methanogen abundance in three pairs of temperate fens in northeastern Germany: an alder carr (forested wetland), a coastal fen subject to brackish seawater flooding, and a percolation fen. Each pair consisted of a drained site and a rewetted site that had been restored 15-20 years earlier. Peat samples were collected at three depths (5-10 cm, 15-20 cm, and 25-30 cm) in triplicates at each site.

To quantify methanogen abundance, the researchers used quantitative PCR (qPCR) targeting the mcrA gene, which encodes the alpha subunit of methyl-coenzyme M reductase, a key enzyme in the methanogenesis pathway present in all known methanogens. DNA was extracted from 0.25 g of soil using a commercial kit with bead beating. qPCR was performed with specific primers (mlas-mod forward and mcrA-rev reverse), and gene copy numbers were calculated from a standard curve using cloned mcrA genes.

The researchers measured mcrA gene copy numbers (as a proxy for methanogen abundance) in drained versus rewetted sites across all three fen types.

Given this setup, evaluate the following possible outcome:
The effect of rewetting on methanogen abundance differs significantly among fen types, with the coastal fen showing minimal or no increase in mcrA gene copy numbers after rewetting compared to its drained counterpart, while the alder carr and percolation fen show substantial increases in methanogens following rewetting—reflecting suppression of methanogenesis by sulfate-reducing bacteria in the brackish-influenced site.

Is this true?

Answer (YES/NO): NO